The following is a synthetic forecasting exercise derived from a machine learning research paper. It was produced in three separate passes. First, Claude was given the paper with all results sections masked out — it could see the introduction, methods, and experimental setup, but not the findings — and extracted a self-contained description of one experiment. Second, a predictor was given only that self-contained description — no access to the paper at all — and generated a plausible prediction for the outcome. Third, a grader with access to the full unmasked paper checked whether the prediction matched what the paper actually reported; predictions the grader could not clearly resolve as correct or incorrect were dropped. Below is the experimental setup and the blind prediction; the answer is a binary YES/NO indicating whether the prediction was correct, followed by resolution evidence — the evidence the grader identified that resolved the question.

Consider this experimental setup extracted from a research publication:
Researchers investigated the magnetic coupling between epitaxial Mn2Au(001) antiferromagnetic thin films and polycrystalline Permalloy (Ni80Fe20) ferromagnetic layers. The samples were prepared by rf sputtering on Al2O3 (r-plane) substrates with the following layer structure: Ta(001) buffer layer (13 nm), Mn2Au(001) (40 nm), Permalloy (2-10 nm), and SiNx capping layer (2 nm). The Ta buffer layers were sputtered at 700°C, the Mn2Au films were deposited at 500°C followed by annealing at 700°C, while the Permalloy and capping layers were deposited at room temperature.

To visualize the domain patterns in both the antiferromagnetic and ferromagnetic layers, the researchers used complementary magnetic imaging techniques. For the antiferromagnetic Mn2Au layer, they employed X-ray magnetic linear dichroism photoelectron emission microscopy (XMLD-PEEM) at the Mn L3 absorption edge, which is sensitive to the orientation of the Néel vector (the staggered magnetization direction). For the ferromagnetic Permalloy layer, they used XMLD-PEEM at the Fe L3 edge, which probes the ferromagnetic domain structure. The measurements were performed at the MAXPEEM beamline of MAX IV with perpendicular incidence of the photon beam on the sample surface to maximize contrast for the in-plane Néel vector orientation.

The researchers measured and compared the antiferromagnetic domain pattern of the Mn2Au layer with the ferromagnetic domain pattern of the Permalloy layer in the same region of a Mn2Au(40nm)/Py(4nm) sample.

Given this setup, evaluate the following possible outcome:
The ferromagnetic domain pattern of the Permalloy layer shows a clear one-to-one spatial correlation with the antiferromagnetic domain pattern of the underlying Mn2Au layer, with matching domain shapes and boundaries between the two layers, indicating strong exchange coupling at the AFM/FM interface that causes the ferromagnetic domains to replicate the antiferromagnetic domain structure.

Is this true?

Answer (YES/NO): YES